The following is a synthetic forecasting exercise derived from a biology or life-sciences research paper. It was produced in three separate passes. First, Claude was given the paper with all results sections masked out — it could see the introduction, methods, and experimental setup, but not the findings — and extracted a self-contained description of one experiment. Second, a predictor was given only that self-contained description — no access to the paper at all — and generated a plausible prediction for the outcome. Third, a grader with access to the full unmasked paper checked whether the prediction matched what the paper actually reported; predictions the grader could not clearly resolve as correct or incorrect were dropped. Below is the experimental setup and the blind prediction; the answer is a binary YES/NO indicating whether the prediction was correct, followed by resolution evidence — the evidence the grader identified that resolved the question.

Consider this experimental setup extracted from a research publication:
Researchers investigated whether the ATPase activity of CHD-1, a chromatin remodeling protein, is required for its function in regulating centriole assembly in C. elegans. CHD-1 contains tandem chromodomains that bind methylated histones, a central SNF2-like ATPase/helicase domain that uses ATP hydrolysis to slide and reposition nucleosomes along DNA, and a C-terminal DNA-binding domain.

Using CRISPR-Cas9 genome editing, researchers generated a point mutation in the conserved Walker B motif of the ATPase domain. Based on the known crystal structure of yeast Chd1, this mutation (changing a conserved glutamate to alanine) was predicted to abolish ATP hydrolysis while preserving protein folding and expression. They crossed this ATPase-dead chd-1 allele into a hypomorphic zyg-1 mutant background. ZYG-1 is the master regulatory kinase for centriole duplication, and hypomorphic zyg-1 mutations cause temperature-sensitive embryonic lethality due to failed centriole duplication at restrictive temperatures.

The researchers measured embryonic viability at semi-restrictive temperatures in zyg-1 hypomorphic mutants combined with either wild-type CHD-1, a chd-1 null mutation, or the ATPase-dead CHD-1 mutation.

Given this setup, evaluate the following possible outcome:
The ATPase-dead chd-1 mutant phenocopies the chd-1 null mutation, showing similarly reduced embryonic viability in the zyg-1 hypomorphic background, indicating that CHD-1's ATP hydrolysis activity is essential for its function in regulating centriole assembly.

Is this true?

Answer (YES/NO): NO